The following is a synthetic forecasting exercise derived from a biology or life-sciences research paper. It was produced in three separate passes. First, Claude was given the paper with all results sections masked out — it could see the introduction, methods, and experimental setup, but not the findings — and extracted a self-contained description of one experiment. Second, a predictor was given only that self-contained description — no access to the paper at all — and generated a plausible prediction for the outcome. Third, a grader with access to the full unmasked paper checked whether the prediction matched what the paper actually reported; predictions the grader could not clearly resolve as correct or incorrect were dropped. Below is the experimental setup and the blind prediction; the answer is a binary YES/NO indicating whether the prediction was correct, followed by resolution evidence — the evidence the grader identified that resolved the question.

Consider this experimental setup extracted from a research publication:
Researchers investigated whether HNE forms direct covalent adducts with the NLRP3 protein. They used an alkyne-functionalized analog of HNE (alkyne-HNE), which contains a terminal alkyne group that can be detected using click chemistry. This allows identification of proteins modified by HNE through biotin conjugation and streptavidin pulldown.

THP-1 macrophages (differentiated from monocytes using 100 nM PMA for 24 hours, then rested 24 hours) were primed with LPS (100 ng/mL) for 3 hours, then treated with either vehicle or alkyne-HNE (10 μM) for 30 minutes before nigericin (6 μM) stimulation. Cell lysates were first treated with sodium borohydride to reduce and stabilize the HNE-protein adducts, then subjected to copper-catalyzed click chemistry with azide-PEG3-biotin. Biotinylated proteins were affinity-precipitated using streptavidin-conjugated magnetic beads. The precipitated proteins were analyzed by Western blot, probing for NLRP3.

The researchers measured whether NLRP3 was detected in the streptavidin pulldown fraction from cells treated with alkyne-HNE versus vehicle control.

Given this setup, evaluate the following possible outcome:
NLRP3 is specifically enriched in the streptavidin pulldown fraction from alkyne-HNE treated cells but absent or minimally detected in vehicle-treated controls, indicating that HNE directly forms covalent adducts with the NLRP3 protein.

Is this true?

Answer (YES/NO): YES